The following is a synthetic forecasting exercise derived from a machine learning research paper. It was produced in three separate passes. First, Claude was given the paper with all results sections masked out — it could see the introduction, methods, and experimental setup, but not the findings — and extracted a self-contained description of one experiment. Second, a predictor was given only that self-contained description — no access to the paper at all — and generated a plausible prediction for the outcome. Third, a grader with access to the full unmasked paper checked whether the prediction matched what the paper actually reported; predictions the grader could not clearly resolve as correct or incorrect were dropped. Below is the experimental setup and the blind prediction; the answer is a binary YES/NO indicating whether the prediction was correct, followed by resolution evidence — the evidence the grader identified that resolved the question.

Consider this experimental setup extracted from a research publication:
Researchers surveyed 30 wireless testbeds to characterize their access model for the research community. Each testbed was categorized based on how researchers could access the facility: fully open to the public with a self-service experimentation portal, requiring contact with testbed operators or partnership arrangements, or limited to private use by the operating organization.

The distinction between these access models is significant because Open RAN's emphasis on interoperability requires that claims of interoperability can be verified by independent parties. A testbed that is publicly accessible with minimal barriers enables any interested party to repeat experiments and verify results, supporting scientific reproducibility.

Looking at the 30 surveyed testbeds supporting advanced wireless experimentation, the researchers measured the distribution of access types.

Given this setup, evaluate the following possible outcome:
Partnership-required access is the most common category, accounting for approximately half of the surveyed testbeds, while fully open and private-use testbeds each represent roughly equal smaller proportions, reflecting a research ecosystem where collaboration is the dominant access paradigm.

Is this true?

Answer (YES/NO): NO